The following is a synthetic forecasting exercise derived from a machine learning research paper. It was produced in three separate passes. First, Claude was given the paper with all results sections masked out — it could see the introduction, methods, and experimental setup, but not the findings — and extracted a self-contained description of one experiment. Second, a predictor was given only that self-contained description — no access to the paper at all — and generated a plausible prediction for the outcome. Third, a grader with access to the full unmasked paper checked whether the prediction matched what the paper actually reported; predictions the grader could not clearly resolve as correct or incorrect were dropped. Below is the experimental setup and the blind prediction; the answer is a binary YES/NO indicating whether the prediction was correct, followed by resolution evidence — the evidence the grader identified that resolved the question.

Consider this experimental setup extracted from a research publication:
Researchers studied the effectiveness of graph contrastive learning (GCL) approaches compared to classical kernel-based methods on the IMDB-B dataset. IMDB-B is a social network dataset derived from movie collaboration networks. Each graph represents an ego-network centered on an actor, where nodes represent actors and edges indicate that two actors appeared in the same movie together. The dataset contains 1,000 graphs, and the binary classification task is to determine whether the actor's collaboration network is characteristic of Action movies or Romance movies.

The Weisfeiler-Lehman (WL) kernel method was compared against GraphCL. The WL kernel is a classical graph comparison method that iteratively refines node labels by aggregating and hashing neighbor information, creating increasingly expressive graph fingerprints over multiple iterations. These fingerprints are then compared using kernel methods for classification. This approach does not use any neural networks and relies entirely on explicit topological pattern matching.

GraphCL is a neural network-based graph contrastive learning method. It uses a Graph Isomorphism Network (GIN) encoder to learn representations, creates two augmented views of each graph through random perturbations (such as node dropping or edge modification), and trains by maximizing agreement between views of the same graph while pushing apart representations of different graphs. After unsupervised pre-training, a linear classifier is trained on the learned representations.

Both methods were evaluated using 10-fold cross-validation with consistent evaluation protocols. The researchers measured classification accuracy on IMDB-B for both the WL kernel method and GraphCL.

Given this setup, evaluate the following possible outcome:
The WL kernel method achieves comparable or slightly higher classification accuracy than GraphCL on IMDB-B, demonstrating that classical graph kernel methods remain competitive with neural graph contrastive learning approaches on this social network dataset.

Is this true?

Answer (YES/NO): YES